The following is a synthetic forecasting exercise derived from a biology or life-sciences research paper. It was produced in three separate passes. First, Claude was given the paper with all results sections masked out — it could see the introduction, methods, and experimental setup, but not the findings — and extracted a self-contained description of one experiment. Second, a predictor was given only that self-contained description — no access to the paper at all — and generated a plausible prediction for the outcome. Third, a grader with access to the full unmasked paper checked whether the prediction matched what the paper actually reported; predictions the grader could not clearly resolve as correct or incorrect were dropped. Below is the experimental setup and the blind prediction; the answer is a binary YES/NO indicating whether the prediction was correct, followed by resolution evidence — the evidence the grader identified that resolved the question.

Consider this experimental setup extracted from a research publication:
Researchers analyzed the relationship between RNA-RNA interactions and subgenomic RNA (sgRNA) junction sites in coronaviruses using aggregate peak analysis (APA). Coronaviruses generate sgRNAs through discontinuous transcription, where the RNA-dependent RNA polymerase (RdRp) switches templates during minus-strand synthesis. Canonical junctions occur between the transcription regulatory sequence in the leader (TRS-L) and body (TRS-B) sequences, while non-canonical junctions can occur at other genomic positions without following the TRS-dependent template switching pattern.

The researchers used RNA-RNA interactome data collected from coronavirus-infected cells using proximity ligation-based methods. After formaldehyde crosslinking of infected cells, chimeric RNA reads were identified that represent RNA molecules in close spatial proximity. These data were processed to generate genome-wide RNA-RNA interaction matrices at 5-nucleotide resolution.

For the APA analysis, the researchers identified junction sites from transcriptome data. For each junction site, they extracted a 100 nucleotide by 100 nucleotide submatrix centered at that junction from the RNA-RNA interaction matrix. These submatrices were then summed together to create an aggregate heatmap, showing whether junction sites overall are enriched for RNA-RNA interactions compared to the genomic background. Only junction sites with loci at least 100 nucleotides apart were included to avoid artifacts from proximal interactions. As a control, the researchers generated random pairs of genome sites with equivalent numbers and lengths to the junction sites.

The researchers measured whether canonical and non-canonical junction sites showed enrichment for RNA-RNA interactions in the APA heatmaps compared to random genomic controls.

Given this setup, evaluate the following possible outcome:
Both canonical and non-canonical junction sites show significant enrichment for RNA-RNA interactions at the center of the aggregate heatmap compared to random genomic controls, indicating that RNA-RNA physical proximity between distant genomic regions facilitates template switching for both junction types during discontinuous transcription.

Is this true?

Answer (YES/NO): NO